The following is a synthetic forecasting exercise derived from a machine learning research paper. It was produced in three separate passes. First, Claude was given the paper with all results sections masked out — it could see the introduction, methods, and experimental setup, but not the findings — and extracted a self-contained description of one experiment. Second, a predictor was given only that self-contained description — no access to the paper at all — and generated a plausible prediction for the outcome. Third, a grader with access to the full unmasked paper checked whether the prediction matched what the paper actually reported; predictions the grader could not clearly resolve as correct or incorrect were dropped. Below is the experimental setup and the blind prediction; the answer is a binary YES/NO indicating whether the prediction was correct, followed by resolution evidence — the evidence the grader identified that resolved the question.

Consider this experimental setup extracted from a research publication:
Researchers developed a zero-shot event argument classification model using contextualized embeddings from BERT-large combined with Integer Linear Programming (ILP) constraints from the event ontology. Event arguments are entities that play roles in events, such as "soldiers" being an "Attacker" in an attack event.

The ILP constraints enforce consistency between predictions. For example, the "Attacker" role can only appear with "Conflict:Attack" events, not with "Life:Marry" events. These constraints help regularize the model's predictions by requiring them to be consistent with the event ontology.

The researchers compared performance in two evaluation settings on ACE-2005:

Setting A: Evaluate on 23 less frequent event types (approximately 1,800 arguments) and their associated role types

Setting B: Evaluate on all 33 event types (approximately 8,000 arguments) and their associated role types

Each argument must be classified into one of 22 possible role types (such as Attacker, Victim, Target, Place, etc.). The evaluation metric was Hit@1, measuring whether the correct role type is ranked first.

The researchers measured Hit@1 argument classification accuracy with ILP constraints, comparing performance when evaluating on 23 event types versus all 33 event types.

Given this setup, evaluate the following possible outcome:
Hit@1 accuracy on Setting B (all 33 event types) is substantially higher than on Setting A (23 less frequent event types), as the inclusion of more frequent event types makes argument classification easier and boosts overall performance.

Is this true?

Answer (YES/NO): NO